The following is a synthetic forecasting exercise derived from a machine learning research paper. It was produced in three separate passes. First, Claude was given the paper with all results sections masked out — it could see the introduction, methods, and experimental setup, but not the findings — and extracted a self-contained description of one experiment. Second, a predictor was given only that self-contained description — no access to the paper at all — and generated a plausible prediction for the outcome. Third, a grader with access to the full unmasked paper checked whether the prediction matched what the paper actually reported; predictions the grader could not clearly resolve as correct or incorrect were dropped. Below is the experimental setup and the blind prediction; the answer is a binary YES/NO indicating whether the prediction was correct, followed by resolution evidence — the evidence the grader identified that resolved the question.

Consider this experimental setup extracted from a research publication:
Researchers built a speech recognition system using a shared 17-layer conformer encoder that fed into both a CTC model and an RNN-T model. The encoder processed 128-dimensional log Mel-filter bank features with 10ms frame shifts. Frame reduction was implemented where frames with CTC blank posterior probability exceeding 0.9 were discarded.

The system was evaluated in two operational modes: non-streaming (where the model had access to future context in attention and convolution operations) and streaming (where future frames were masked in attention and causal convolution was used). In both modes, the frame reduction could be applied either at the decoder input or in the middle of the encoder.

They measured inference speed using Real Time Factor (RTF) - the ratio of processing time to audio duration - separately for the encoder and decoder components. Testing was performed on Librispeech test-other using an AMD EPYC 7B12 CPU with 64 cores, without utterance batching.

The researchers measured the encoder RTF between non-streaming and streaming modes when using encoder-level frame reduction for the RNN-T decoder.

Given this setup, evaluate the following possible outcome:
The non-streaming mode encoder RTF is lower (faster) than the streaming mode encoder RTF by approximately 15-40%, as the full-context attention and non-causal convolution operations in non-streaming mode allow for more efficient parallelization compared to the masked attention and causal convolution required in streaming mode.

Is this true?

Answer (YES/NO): NO